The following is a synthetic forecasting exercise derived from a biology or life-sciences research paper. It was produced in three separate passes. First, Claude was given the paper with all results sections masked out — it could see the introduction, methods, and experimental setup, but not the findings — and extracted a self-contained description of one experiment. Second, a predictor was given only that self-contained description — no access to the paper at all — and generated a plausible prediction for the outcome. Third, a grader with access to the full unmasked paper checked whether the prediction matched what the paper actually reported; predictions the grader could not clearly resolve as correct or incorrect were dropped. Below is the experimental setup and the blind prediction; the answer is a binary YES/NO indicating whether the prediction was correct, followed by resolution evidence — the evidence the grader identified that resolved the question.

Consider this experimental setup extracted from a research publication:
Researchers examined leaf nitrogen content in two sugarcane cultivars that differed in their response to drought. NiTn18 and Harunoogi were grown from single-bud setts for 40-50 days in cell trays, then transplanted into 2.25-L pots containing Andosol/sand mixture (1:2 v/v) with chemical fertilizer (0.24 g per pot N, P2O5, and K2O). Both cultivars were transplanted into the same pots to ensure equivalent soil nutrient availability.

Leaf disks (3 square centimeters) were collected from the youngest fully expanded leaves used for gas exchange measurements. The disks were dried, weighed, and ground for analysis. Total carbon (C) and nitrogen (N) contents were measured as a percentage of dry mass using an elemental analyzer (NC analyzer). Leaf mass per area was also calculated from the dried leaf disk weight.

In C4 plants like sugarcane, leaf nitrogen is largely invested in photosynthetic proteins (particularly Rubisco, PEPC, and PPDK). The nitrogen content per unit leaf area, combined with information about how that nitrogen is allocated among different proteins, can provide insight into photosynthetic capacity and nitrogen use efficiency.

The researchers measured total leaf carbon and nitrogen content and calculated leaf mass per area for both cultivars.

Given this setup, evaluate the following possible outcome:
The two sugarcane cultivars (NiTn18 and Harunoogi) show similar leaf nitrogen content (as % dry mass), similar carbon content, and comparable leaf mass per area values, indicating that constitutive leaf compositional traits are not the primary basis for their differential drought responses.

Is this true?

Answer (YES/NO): NO